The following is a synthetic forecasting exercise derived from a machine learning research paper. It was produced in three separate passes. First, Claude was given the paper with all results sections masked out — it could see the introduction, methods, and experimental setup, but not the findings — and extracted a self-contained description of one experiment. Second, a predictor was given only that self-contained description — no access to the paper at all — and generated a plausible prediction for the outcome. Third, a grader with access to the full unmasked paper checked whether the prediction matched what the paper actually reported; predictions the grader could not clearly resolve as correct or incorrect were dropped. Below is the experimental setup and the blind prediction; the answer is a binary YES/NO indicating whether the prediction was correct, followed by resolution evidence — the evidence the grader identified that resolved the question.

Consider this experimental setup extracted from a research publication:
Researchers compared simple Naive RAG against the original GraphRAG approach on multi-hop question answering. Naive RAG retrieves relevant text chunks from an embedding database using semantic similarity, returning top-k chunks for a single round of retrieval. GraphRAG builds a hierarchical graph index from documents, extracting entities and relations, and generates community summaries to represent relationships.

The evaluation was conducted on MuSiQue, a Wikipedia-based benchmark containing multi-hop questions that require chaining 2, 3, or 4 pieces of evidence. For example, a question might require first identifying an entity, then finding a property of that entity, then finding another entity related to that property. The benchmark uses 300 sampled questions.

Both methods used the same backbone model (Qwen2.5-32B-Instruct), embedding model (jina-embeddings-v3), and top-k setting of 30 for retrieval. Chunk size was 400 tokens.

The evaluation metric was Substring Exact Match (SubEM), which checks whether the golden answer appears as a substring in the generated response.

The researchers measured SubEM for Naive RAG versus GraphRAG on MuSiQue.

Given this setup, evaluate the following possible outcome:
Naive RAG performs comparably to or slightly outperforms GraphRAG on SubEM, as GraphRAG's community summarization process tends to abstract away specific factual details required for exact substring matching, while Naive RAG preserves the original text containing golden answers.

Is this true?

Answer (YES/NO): YES